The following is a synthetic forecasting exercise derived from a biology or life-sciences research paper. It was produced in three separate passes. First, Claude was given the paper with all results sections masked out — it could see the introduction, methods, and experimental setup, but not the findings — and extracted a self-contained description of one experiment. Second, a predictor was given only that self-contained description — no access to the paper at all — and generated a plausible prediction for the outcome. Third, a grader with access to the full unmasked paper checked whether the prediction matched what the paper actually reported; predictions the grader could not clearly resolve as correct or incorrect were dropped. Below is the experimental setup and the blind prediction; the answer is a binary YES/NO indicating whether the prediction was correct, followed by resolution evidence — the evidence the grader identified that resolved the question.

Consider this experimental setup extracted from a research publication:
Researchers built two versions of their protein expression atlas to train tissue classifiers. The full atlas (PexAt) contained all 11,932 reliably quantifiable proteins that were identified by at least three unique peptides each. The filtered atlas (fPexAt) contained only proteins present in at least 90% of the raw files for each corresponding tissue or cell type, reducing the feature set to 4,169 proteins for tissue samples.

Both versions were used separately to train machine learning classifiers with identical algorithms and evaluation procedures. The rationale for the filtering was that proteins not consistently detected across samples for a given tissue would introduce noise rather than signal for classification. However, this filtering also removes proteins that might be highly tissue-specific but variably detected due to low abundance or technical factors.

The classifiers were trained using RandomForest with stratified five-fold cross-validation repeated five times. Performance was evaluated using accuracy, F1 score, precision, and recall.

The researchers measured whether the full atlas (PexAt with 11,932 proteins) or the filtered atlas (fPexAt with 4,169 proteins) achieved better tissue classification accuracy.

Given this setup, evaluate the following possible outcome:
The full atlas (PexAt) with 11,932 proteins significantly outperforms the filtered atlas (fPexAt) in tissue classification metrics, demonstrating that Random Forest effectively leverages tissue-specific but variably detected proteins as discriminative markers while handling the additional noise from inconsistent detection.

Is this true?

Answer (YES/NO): NO